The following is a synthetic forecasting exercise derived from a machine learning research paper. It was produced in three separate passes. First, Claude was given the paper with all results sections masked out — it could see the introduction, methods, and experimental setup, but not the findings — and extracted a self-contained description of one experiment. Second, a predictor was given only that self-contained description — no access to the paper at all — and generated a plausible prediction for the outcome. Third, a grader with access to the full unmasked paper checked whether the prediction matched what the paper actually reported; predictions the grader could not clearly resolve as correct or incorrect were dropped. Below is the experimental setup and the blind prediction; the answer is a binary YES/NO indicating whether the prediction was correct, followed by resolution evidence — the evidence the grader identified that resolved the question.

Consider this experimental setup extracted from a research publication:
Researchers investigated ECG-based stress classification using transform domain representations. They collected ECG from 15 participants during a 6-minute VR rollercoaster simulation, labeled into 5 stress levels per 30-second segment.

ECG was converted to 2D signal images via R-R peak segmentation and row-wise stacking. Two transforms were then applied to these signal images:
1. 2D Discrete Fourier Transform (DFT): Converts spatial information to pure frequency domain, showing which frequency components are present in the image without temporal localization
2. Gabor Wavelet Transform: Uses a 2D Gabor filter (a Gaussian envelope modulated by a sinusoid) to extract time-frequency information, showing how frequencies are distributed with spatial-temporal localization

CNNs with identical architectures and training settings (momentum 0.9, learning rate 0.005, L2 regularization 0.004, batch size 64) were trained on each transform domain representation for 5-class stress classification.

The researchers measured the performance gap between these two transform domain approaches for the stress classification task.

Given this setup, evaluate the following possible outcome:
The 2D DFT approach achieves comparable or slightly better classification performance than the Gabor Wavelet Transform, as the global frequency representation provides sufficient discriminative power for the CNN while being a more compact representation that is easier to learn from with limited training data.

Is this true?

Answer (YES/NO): NO